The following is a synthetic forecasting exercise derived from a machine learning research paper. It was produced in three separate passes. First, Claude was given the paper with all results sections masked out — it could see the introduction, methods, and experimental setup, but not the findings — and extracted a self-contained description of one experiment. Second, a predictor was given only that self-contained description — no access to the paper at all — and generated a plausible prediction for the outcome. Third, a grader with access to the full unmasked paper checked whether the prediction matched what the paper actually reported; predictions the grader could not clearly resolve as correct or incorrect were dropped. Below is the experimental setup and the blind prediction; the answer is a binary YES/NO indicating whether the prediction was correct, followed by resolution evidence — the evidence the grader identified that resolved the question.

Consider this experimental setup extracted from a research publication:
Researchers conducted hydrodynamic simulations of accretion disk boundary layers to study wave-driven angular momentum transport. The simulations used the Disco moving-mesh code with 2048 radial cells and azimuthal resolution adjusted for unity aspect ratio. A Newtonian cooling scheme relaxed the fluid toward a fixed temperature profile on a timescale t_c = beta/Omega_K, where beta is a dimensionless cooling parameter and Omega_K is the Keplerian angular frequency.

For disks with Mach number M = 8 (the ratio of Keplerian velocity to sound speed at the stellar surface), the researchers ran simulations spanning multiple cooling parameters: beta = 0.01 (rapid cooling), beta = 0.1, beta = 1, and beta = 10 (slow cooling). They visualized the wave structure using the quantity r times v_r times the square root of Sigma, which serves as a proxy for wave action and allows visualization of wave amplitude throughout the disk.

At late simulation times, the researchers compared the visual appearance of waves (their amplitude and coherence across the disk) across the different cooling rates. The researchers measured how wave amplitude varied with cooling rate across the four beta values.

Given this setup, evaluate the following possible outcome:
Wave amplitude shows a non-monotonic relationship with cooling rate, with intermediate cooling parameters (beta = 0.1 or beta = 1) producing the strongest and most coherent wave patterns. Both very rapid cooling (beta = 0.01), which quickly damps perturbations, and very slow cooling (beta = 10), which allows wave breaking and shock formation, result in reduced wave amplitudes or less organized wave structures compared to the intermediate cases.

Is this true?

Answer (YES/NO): NO